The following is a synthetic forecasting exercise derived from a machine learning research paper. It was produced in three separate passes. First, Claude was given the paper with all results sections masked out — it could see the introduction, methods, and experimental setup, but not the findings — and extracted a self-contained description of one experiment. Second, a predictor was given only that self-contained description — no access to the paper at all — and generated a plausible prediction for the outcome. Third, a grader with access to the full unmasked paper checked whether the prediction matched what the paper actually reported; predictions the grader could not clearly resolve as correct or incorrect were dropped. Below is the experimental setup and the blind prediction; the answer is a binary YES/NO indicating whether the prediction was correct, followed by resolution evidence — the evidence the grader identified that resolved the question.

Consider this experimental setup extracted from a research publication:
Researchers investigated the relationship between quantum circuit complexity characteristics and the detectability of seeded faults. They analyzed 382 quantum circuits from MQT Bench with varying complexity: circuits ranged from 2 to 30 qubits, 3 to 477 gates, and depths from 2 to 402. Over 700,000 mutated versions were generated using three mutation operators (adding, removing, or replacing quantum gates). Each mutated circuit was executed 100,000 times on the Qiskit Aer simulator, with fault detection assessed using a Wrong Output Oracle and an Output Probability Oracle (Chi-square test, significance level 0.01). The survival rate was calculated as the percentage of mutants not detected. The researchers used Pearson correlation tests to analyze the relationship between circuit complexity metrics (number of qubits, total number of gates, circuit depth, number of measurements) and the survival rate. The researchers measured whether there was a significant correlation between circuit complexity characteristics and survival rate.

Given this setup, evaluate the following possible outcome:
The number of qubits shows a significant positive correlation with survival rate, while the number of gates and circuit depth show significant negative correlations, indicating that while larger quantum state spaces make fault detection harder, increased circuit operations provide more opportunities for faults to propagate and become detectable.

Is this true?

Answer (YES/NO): NO